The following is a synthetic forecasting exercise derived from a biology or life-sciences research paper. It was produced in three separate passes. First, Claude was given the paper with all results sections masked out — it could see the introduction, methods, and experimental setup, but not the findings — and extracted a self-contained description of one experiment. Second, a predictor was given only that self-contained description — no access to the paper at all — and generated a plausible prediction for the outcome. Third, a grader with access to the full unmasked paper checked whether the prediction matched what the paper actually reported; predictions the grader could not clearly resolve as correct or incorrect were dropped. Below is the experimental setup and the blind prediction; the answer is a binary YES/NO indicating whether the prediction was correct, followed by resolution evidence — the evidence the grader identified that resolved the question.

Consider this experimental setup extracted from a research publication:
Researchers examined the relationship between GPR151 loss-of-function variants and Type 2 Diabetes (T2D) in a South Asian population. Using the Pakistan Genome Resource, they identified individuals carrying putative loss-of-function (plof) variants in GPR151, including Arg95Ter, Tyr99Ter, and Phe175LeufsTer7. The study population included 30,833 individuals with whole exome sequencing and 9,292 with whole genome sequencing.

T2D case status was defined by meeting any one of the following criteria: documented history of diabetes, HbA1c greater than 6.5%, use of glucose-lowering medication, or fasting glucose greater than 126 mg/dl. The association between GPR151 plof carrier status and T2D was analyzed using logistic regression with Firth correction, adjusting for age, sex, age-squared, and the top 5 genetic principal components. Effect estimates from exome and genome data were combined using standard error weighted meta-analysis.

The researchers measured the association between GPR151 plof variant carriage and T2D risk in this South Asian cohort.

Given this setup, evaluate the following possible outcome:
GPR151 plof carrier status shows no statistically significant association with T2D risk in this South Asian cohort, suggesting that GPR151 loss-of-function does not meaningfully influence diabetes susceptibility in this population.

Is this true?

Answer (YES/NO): NO